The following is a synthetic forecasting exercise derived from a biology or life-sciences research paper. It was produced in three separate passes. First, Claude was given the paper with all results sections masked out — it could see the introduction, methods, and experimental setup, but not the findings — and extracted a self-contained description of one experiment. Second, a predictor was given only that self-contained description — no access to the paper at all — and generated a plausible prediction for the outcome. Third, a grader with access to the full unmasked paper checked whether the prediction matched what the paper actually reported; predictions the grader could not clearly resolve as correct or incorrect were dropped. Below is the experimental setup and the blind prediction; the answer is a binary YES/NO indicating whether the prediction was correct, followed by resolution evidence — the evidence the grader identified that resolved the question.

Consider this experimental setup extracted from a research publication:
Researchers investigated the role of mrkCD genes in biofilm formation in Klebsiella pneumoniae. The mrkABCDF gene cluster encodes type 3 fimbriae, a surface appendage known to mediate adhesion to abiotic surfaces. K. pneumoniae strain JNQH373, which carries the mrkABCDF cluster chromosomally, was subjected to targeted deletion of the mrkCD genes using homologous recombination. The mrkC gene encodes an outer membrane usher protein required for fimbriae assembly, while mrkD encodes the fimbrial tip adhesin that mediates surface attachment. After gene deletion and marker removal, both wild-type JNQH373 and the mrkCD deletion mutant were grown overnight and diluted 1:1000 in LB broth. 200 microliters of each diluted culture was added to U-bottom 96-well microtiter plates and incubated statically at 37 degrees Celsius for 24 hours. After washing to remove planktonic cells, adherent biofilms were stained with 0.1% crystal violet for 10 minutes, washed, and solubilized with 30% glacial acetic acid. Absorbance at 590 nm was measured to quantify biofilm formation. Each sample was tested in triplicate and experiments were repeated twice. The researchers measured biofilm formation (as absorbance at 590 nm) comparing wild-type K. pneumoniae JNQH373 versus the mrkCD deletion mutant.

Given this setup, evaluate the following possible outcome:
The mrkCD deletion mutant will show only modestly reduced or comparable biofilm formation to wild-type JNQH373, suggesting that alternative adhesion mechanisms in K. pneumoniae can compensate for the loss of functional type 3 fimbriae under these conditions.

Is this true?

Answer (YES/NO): NO